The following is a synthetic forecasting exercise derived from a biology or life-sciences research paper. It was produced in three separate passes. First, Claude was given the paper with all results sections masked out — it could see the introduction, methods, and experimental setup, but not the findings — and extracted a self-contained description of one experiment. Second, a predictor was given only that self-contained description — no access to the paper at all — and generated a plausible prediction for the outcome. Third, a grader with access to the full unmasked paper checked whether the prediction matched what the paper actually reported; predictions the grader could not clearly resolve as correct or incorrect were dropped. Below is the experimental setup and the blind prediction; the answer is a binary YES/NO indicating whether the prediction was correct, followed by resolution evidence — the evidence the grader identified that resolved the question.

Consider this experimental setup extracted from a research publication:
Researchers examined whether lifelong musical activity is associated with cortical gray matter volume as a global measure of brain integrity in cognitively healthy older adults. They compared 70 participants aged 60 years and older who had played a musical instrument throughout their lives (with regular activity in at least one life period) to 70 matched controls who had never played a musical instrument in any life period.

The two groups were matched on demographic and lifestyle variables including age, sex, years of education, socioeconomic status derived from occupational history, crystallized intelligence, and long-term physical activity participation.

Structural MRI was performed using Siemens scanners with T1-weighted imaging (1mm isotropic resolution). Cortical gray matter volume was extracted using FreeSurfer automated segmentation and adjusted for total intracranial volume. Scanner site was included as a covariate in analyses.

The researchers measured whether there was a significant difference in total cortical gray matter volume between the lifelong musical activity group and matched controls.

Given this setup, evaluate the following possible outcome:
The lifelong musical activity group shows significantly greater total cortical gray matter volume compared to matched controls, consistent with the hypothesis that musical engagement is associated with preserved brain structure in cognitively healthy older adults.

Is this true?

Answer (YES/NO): NO